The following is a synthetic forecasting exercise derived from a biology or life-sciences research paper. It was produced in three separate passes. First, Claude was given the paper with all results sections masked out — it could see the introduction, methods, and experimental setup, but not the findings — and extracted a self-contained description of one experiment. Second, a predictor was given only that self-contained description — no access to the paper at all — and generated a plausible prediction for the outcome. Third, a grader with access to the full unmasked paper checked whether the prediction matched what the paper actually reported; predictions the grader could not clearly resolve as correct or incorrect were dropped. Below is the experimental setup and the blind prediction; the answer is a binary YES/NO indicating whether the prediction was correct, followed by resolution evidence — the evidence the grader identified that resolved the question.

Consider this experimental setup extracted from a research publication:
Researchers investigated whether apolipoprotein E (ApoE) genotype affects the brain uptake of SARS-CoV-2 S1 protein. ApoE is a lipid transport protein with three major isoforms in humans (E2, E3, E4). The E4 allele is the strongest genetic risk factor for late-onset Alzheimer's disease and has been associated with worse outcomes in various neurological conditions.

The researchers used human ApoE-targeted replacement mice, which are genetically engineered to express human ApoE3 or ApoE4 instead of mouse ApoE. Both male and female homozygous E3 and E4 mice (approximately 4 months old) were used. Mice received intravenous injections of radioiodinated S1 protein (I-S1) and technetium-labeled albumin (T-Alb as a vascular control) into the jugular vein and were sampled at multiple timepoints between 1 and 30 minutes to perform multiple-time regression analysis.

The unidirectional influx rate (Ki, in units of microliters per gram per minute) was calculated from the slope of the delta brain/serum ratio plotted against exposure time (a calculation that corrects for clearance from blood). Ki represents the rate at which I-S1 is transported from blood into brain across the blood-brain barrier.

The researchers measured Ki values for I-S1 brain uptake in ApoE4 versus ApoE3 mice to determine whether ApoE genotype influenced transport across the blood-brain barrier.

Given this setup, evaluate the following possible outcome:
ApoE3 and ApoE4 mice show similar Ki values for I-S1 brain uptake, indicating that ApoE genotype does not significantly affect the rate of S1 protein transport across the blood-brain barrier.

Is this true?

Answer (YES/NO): YES